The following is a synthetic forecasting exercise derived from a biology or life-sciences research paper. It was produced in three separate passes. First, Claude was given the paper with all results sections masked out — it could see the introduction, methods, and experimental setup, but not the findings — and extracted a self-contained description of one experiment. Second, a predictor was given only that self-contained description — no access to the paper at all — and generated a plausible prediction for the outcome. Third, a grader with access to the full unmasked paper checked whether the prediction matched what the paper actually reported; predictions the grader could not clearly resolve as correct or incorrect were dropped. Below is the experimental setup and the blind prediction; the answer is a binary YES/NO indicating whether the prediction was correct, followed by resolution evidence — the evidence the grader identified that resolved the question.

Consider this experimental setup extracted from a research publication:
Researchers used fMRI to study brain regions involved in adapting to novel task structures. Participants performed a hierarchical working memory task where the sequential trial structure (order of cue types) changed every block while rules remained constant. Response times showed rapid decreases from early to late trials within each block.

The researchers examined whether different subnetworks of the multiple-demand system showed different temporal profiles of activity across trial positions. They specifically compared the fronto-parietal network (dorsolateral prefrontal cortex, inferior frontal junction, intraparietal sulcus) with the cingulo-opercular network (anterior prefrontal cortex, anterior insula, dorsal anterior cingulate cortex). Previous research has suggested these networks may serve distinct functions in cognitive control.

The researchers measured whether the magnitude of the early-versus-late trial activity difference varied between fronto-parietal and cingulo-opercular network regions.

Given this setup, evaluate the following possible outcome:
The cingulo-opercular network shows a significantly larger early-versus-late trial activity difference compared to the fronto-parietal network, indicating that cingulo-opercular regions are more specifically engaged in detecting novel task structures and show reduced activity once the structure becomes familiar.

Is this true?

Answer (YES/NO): NO